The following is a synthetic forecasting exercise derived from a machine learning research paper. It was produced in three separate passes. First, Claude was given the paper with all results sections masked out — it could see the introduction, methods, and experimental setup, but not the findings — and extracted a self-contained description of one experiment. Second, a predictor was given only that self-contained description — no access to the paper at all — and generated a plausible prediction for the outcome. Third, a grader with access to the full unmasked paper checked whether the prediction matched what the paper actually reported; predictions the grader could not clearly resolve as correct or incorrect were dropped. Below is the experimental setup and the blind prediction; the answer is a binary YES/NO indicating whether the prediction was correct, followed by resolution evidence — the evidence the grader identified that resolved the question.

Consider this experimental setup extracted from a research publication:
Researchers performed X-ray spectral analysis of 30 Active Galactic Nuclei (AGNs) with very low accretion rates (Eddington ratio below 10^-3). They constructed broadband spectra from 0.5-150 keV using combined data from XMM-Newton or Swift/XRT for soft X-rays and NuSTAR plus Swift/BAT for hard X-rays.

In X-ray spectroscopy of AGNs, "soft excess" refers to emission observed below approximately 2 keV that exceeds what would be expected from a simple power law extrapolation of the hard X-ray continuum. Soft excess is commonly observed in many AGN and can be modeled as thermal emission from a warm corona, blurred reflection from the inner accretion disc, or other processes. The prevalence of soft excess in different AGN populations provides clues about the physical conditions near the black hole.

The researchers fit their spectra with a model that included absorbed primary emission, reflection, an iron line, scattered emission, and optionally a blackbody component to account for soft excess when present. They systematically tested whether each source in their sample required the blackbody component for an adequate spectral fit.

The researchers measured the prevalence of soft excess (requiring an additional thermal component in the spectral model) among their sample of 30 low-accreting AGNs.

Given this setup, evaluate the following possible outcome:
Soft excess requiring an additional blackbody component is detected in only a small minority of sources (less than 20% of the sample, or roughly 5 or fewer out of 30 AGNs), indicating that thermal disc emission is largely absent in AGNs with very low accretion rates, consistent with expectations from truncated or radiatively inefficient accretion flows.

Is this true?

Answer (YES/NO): NO